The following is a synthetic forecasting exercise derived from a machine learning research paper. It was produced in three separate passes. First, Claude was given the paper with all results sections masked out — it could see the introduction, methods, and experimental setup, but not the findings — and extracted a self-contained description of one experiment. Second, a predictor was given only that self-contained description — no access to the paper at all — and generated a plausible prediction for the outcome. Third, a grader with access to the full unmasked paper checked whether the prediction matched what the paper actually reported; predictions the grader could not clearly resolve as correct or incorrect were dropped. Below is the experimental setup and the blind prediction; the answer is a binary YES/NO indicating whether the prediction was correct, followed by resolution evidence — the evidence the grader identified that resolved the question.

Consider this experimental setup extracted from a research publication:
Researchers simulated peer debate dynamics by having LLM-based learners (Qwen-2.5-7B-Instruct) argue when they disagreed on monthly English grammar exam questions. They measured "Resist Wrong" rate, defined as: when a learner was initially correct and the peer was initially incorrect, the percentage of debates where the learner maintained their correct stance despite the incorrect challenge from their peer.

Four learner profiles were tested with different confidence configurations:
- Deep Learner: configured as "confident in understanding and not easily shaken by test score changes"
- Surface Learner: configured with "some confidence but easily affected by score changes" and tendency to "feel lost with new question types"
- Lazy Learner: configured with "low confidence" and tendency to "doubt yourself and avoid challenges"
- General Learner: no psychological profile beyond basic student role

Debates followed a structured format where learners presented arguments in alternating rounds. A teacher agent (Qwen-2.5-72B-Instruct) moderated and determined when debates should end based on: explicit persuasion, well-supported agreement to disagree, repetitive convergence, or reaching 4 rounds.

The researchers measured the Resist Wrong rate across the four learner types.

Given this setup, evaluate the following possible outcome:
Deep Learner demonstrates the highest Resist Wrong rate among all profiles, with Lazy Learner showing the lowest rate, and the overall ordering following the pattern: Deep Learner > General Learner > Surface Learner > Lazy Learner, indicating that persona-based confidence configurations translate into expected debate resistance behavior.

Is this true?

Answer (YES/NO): NO